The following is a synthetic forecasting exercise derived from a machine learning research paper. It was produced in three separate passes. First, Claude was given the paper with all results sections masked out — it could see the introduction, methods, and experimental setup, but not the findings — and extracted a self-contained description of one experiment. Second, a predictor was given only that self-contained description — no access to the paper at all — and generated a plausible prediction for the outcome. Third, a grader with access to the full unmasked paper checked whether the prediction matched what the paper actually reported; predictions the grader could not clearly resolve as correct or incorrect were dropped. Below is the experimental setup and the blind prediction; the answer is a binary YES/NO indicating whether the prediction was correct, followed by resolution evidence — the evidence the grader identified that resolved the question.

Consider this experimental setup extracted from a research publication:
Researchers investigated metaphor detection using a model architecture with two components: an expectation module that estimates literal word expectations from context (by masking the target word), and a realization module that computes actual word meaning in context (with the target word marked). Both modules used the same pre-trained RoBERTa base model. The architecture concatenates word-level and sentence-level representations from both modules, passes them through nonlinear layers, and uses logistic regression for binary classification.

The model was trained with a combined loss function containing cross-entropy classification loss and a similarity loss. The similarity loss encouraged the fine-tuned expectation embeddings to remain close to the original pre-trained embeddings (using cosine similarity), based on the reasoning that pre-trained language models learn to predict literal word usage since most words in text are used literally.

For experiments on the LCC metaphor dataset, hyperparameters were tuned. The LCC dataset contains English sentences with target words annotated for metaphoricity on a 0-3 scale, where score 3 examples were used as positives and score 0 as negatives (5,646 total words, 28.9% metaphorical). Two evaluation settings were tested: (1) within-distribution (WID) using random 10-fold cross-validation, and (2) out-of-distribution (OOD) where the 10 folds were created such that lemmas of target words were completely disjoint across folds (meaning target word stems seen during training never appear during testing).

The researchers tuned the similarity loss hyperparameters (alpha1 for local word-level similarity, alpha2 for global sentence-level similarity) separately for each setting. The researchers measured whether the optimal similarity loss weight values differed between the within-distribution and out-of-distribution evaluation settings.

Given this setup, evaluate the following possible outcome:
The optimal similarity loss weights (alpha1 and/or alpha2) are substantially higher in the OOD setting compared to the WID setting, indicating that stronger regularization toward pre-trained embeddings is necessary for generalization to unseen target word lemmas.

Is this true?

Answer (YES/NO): NO